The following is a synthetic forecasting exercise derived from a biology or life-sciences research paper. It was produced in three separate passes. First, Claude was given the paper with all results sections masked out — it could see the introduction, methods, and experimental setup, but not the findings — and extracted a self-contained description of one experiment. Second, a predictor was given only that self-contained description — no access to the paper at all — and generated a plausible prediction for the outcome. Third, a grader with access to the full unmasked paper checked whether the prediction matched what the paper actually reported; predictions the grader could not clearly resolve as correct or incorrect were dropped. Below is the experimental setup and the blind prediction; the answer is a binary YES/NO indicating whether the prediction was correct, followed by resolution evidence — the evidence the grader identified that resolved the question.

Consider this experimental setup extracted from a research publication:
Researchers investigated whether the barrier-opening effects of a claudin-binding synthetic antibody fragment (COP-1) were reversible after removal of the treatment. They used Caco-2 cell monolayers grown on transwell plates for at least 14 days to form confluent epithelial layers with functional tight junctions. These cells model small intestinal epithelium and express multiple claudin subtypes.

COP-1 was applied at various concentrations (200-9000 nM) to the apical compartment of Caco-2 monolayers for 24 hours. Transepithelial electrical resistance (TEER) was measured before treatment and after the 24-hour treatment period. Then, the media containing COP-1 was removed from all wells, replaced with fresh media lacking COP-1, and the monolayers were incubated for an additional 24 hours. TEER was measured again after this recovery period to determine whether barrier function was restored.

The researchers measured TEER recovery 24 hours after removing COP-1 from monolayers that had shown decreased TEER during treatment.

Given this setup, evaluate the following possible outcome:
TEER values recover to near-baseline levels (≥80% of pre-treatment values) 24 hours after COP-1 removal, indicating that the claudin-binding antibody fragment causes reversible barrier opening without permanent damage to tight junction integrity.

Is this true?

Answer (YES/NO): NO